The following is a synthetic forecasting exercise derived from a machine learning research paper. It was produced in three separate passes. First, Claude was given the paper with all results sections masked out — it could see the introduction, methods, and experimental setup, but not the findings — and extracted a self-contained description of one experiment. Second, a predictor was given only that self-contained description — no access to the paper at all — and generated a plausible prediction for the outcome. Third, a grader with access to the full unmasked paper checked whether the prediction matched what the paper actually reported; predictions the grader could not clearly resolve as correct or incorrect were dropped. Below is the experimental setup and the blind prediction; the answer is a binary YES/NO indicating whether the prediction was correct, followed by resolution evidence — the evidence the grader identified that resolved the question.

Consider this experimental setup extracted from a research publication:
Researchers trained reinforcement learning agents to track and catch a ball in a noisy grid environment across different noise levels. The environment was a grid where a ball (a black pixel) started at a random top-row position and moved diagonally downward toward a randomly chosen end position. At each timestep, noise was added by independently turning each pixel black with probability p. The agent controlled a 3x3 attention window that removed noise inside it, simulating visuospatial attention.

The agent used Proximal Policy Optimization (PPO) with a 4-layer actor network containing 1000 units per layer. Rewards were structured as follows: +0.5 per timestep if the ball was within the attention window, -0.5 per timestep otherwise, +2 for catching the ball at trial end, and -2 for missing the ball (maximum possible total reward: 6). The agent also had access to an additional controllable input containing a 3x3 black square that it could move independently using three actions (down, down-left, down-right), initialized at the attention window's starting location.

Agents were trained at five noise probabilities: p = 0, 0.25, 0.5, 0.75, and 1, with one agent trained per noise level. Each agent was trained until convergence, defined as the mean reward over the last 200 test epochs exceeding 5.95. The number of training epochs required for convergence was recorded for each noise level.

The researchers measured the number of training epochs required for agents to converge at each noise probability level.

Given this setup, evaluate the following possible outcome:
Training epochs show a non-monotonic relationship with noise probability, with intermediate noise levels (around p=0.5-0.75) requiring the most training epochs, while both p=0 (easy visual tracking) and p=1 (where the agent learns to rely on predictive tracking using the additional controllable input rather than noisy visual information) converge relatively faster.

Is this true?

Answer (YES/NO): NO